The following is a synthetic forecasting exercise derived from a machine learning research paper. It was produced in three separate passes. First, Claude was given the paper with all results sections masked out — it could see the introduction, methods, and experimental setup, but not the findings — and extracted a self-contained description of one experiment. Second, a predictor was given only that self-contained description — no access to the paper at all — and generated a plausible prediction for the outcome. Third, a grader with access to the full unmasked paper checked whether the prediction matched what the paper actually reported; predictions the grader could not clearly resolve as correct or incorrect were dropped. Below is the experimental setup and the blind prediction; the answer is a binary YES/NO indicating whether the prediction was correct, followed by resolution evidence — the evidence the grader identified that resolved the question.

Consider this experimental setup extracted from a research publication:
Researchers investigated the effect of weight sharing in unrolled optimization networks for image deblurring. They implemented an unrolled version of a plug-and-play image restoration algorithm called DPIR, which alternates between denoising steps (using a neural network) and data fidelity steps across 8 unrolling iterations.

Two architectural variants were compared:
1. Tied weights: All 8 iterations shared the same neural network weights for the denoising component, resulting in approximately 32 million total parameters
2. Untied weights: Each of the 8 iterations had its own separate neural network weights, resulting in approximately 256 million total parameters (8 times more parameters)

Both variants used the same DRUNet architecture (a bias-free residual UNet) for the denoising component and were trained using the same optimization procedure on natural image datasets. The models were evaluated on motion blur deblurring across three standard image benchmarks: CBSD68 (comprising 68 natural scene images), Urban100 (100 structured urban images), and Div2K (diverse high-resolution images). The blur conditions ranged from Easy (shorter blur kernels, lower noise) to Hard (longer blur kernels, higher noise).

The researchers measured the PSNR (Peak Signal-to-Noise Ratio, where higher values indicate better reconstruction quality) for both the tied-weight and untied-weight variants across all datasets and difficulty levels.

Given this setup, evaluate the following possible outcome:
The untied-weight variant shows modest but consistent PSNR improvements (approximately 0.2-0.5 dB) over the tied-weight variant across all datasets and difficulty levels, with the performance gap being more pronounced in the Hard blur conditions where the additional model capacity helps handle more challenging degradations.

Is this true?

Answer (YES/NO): NO